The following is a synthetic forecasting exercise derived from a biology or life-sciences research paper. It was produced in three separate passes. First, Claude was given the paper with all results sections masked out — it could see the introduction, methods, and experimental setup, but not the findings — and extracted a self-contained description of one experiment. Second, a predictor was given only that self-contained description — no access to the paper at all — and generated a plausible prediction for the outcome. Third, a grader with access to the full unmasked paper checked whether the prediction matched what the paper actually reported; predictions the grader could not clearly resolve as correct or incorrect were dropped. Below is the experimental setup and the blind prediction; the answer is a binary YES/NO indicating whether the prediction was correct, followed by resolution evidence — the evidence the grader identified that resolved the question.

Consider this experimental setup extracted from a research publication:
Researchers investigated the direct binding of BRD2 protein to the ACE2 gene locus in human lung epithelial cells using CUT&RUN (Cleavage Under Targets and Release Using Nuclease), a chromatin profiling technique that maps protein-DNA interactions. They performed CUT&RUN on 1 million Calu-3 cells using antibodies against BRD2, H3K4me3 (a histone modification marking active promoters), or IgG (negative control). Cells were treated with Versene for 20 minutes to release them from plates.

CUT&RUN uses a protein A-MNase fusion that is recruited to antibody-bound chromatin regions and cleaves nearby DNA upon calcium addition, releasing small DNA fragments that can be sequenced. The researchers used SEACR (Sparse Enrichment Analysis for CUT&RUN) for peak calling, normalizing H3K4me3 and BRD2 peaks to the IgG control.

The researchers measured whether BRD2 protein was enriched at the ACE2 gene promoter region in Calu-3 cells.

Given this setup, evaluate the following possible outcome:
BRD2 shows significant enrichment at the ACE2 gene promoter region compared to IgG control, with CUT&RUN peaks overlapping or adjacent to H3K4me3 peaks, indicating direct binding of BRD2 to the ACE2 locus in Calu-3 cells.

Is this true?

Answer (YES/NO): NO